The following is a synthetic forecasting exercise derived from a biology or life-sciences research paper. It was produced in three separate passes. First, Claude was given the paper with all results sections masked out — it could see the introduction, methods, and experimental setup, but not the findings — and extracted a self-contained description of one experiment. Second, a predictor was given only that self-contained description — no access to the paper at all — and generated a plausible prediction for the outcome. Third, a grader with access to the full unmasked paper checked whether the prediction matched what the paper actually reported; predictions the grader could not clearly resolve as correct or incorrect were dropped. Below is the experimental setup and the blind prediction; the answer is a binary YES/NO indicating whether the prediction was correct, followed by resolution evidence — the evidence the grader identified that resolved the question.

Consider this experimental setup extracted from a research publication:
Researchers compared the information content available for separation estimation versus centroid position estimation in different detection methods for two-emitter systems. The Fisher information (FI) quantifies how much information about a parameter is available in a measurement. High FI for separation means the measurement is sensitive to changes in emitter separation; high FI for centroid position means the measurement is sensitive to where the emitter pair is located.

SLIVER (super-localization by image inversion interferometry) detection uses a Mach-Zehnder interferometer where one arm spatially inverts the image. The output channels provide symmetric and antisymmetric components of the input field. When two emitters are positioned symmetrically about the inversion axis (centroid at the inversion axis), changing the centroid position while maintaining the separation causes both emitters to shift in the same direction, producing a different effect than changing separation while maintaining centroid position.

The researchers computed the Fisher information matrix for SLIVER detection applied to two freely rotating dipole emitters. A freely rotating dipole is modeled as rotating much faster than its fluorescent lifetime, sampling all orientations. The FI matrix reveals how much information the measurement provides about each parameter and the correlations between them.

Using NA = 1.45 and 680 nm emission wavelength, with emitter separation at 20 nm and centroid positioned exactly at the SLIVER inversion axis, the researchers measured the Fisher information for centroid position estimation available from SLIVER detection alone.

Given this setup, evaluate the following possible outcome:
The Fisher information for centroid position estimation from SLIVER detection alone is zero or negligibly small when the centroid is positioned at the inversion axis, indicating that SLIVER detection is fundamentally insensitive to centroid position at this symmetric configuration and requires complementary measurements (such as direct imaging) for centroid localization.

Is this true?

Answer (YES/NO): YES